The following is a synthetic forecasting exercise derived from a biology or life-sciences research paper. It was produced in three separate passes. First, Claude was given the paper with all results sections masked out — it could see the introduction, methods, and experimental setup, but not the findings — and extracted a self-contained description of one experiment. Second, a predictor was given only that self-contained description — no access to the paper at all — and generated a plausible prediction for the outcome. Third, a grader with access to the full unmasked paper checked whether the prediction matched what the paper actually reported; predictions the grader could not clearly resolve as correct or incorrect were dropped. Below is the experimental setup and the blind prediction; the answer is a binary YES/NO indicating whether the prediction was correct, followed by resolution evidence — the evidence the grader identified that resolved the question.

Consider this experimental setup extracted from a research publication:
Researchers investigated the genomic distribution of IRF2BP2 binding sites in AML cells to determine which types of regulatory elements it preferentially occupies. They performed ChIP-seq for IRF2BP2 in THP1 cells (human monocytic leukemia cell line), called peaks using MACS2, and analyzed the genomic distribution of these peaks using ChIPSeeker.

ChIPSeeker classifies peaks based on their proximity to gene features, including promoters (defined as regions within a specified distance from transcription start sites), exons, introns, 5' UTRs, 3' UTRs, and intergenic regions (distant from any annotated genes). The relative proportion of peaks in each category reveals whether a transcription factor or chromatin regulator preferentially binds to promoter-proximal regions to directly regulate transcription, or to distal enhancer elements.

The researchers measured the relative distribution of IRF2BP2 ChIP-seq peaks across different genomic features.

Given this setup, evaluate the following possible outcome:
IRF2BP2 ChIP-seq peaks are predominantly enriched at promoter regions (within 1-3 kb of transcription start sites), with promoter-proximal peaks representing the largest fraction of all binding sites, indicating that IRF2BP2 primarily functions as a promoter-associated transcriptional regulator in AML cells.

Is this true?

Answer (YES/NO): YES